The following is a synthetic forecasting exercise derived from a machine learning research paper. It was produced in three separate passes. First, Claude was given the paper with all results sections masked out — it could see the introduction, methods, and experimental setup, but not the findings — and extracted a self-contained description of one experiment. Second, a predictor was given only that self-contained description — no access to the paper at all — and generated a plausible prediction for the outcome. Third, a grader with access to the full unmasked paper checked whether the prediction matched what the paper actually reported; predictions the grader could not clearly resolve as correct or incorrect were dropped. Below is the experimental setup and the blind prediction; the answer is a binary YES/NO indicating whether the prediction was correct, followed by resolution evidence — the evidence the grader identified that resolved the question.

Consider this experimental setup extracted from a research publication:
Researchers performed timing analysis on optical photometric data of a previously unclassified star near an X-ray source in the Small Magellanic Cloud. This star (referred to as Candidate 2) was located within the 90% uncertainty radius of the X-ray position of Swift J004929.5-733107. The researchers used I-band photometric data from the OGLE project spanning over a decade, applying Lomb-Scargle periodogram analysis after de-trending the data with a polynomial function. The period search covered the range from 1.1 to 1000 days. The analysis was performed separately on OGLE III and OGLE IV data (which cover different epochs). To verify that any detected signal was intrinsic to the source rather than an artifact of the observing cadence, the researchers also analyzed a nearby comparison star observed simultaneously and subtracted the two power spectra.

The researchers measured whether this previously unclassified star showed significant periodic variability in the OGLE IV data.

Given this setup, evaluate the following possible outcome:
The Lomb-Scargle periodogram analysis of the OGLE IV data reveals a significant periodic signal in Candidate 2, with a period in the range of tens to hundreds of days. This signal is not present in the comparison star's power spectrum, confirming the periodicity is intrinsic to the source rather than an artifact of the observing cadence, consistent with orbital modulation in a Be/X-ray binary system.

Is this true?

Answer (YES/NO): YES